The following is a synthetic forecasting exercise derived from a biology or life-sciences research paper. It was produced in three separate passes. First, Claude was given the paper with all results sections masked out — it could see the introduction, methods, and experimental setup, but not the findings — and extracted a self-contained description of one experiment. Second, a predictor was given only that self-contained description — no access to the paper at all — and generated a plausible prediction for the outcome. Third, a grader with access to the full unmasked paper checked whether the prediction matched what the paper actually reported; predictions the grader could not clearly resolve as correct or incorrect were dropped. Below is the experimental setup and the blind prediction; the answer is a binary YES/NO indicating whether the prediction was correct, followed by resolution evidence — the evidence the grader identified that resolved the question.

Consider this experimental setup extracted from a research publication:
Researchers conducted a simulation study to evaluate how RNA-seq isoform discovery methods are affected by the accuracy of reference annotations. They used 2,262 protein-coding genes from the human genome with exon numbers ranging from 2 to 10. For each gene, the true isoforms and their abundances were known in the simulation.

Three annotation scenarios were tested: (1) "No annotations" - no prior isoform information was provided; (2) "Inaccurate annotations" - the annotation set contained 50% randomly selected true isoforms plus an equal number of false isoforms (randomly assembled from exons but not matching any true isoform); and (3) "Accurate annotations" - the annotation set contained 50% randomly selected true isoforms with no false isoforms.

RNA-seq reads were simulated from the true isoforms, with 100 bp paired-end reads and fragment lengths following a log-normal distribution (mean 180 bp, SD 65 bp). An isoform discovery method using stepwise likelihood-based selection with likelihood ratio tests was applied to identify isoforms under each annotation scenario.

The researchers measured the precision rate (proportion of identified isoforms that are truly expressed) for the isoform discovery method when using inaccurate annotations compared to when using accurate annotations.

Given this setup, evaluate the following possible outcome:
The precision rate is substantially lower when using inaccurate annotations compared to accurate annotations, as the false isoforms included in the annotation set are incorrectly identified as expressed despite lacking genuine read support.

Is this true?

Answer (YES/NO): NO